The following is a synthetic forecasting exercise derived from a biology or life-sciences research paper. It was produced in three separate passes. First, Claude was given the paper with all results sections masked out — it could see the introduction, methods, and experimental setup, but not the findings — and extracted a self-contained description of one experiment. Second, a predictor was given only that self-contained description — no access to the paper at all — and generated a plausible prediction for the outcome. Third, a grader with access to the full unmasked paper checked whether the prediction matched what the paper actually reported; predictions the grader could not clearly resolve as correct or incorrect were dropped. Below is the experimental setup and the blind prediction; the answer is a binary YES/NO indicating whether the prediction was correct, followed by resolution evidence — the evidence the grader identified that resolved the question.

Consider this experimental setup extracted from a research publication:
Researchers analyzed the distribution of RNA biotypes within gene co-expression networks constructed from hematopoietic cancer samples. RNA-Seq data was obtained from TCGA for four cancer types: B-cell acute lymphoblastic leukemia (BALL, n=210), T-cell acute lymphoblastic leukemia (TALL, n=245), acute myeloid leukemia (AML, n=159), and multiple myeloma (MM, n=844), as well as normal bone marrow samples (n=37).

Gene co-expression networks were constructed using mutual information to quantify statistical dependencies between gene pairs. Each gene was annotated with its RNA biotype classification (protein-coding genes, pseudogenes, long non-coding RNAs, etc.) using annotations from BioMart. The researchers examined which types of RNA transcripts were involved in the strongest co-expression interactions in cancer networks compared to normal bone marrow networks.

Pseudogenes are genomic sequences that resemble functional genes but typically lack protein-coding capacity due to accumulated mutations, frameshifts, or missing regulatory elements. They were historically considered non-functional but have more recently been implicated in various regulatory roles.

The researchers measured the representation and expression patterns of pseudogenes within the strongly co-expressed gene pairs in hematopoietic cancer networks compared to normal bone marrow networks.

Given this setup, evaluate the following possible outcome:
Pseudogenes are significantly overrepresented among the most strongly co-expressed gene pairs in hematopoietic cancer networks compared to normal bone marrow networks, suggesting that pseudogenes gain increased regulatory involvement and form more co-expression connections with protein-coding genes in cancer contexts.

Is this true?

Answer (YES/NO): NO